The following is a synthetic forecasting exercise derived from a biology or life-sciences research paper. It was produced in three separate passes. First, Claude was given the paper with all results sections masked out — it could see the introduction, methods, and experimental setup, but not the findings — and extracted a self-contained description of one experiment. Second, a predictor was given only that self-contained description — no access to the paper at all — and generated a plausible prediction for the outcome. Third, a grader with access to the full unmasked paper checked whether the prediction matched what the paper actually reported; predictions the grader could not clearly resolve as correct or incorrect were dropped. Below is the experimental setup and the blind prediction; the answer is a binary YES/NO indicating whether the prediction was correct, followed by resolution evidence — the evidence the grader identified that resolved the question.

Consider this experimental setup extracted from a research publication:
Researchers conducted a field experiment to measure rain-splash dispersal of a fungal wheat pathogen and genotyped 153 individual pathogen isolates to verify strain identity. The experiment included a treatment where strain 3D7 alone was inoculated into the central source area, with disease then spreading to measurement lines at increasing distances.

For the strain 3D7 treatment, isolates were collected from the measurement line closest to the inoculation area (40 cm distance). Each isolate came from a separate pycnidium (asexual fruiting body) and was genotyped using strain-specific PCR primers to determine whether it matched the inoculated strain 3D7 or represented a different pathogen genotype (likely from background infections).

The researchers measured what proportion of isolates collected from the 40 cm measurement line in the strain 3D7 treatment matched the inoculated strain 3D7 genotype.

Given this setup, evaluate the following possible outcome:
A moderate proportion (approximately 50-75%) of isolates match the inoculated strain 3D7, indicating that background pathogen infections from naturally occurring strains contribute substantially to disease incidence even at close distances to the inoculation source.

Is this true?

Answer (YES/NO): NO